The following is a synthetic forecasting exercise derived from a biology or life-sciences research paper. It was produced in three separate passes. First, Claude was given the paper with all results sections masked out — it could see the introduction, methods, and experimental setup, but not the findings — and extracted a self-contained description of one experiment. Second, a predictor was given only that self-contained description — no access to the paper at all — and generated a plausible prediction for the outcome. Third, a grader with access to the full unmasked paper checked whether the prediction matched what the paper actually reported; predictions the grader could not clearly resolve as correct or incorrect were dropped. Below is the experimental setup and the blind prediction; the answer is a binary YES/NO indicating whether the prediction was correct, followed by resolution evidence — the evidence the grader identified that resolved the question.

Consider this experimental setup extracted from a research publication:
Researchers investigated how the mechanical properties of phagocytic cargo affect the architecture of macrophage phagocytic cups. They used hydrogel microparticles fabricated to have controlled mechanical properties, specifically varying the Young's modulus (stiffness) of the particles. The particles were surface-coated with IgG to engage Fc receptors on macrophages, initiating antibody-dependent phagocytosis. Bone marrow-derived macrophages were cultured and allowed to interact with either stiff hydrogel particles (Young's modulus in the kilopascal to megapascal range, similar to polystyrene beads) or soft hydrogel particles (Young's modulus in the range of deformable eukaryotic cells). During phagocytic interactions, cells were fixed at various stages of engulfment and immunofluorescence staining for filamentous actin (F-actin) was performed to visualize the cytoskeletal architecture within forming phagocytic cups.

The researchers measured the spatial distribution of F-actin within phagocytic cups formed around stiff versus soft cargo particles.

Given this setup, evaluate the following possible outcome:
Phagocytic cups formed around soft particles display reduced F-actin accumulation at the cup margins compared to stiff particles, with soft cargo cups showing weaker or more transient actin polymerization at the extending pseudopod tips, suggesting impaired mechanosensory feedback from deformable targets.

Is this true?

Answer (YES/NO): NO